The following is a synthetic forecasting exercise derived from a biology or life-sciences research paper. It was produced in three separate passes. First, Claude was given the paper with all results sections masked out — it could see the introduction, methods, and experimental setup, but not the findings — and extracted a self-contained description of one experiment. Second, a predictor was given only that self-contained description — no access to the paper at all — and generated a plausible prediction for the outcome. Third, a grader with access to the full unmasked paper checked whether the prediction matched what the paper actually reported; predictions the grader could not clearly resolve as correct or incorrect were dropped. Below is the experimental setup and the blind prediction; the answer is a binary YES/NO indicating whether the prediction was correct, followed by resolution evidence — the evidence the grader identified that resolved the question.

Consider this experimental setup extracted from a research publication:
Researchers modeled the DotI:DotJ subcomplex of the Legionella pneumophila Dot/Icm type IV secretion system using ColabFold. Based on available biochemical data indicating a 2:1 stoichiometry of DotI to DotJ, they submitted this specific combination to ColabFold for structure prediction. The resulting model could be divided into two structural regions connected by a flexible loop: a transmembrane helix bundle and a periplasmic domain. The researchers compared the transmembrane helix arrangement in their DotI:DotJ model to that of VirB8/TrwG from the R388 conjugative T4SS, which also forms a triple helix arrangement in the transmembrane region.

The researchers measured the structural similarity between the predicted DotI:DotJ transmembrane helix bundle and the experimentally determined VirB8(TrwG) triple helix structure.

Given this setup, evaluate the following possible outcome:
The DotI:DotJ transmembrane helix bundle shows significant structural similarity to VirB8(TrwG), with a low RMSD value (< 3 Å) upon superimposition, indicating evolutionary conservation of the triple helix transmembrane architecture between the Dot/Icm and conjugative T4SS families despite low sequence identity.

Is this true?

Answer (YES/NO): YES